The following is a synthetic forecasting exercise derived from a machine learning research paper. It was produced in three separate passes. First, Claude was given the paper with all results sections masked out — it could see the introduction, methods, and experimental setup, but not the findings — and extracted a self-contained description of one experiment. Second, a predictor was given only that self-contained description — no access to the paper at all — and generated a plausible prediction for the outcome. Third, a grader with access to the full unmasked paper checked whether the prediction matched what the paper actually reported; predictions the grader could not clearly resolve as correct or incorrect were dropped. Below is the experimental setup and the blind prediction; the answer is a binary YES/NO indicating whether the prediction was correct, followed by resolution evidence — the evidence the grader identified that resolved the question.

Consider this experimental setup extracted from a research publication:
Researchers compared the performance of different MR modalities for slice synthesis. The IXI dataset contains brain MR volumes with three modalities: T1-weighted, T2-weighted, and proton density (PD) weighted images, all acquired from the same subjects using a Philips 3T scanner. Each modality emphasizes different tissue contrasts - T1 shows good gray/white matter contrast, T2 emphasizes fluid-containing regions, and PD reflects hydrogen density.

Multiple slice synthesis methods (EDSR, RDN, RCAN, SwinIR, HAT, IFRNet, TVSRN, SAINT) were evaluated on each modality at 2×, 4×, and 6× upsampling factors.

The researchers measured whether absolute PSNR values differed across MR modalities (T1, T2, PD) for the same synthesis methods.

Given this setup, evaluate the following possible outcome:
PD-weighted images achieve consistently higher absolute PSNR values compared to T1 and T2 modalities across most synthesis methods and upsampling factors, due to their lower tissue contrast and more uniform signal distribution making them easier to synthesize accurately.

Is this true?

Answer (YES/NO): NO